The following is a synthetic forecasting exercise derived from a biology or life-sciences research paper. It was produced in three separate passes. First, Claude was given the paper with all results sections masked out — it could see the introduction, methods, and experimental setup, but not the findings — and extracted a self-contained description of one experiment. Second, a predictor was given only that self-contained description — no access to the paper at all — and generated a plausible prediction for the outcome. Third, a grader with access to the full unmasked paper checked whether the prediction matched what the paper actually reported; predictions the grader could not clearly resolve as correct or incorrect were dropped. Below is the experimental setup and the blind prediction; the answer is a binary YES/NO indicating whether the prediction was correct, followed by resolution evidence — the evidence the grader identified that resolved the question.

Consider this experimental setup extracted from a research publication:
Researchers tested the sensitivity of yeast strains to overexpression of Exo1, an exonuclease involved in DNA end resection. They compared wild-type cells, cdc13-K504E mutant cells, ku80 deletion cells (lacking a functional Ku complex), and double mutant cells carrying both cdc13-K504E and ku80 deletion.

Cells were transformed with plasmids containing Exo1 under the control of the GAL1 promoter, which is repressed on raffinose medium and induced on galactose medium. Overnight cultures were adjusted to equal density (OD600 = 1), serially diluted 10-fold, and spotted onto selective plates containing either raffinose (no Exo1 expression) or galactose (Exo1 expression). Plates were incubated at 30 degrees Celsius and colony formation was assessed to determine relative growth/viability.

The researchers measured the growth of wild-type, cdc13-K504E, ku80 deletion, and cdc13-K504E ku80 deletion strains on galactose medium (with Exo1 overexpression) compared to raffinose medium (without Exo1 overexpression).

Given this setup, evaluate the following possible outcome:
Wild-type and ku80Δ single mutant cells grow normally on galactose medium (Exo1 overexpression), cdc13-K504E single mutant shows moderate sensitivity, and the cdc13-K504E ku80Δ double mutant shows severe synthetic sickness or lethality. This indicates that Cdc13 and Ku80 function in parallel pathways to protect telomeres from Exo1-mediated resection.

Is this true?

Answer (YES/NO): NO